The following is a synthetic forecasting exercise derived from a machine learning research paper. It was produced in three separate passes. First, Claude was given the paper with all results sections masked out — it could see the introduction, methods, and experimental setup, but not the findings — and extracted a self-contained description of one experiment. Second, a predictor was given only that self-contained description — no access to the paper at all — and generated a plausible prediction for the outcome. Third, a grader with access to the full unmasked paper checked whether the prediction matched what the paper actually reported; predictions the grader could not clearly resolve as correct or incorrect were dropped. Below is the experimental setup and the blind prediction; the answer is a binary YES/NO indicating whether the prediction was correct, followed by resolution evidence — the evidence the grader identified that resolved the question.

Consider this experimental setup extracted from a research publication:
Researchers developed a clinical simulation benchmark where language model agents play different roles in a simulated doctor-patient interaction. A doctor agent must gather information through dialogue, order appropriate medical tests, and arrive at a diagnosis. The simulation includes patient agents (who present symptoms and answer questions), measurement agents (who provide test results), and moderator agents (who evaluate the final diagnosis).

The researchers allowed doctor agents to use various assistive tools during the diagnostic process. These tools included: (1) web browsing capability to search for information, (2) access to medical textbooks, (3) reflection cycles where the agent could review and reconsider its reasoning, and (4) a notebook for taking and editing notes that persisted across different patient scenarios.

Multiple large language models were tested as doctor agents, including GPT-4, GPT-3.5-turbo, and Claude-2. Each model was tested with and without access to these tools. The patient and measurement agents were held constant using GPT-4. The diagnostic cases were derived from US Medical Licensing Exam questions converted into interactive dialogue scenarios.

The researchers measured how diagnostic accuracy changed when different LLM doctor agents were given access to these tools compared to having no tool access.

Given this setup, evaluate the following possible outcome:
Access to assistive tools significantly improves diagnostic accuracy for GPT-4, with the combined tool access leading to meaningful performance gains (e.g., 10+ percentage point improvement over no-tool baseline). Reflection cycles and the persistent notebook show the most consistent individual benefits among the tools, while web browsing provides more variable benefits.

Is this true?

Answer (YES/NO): NO